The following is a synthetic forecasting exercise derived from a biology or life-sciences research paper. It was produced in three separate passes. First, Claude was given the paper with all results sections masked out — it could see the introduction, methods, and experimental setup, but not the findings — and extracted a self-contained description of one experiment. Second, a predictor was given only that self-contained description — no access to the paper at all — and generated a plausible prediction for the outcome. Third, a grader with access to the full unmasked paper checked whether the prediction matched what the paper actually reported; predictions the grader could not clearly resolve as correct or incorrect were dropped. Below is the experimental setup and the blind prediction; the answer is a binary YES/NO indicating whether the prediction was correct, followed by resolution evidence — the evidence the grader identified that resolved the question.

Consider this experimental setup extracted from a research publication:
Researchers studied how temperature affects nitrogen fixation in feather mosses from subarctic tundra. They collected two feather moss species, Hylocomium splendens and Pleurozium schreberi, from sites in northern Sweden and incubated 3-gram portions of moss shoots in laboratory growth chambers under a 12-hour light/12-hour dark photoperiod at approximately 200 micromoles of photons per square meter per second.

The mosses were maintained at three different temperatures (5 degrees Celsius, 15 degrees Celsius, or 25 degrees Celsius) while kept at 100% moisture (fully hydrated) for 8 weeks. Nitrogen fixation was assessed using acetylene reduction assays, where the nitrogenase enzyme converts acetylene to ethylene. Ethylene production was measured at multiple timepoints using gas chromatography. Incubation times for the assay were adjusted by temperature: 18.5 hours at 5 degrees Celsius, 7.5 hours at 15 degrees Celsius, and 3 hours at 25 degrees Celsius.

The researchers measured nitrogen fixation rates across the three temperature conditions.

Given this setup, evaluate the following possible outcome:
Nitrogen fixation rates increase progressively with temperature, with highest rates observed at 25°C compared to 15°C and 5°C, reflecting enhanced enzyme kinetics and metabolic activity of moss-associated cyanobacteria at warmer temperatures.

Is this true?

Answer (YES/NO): NO